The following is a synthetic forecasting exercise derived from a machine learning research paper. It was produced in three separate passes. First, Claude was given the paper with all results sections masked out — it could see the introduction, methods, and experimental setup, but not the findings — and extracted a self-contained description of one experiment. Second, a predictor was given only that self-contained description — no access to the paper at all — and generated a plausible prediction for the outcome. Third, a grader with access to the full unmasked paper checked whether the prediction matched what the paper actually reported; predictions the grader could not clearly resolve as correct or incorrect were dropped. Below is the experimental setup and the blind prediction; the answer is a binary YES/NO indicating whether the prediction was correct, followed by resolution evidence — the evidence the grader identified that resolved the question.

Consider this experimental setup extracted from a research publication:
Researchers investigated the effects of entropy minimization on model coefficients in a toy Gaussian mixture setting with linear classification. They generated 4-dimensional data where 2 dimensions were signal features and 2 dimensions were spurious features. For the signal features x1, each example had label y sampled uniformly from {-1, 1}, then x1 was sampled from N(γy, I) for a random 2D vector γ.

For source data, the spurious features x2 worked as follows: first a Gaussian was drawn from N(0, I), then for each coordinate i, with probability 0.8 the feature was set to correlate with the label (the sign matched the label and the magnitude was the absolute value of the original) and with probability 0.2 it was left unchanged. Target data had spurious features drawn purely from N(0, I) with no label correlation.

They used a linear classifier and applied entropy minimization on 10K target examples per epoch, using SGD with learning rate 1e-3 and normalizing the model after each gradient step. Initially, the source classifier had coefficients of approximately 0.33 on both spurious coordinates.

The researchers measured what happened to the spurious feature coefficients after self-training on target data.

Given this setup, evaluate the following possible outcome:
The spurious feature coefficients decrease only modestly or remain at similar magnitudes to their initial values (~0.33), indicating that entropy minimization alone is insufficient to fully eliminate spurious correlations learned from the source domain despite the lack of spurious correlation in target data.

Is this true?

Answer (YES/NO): NO